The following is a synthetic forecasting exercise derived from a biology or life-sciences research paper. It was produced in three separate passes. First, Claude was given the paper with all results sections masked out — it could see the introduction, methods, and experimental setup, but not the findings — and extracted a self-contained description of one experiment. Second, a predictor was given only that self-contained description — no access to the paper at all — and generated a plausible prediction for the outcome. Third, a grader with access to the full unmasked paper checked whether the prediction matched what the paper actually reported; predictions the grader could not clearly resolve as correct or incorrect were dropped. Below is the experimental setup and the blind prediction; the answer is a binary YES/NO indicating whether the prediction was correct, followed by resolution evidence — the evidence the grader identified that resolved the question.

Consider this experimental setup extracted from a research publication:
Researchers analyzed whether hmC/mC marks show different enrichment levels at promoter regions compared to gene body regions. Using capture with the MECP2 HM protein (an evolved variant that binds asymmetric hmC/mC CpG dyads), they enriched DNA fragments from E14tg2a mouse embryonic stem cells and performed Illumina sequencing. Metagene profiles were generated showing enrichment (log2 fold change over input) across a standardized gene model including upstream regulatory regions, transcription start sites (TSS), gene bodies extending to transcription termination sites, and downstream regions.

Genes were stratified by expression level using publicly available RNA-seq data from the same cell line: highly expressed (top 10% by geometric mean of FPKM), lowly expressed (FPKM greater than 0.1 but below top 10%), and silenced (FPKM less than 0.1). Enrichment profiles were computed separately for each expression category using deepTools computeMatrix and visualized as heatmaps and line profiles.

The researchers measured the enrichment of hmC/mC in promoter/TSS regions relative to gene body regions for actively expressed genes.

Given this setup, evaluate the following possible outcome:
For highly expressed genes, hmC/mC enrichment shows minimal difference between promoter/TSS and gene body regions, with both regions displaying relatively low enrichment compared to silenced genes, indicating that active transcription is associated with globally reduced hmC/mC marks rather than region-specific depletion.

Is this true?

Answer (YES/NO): NO